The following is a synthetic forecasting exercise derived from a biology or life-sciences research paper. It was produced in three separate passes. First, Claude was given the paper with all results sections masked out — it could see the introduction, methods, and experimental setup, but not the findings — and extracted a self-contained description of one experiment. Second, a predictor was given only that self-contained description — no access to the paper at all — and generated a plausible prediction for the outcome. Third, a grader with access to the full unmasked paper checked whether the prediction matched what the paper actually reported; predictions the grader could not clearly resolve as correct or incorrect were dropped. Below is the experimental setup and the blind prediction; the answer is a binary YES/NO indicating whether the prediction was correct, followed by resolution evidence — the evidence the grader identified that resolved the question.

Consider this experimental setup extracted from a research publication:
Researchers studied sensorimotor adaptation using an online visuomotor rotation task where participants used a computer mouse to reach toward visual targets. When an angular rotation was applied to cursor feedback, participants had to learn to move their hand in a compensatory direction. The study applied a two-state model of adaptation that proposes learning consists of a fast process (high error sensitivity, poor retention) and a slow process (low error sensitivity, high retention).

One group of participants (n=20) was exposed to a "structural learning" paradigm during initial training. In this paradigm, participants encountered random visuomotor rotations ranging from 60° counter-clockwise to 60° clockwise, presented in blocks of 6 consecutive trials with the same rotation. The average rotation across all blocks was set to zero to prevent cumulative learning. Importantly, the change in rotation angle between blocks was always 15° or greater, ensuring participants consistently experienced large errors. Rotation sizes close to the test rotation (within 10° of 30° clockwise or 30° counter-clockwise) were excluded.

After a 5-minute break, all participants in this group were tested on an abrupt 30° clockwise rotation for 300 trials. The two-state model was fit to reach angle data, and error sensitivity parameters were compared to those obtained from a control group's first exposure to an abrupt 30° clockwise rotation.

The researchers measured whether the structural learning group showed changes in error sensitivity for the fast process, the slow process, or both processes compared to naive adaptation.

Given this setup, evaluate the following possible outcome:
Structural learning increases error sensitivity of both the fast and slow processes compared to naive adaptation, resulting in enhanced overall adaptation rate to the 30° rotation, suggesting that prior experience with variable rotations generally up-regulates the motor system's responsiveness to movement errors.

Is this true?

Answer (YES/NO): YES